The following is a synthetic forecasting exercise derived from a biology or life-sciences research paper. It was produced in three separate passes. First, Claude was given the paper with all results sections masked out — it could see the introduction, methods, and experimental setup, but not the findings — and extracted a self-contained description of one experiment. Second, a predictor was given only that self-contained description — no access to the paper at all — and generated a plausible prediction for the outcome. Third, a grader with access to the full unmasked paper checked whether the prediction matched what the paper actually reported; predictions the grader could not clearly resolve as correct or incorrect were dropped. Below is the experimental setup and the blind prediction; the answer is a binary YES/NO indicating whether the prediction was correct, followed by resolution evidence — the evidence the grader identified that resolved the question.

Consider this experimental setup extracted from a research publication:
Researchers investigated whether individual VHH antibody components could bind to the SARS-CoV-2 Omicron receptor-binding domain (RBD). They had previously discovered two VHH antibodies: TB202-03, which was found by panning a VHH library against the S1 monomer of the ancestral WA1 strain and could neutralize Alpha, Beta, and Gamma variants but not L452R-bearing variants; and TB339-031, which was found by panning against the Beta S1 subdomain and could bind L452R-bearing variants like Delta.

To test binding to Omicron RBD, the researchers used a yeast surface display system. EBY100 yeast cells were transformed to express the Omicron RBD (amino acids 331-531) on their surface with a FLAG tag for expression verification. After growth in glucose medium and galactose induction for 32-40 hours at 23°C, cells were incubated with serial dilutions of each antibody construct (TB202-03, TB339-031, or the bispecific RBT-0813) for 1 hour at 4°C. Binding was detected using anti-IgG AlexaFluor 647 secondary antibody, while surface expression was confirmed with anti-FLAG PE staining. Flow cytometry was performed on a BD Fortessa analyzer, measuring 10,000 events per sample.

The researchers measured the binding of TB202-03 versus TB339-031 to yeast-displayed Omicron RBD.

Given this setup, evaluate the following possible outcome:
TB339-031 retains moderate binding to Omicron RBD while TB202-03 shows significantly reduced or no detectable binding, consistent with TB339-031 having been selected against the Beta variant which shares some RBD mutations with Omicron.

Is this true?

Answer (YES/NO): NO